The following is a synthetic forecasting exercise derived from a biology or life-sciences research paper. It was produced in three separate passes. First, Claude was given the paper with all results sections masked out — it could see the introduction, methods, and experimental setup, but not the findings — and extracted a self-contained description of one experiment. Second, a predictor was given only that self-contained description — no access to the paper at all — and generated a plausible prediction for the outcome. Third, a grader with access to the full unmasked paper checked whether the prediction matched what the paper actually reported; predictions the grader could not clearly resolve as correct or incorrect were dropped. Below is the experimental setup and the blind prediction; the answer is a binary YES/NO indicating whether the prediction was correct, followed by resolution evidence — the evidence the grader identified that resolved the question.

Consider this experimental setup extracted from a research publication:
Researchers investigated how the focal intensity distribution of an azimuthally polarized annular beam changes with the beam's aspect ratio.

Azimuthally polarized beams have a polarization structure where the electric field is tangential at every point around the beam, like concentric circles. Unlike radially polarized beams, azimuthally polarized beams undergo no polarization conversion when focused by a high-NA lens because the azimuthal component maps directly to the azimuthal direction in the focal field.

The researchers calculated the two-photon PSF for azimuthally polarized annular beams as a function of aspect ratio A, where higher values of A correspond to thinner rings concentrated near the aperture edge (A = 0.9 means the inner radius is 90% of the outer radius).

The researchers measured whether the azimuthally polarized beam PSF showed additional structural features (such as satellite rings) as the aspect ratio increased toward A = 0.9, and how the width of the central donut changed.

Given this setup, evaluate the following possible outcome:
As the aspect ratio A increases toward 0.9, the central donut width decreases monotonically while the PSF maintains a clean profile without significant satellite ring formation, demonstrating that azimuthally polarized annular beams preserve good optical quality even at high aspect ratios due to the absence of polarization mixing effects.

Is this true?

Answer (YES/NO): NO